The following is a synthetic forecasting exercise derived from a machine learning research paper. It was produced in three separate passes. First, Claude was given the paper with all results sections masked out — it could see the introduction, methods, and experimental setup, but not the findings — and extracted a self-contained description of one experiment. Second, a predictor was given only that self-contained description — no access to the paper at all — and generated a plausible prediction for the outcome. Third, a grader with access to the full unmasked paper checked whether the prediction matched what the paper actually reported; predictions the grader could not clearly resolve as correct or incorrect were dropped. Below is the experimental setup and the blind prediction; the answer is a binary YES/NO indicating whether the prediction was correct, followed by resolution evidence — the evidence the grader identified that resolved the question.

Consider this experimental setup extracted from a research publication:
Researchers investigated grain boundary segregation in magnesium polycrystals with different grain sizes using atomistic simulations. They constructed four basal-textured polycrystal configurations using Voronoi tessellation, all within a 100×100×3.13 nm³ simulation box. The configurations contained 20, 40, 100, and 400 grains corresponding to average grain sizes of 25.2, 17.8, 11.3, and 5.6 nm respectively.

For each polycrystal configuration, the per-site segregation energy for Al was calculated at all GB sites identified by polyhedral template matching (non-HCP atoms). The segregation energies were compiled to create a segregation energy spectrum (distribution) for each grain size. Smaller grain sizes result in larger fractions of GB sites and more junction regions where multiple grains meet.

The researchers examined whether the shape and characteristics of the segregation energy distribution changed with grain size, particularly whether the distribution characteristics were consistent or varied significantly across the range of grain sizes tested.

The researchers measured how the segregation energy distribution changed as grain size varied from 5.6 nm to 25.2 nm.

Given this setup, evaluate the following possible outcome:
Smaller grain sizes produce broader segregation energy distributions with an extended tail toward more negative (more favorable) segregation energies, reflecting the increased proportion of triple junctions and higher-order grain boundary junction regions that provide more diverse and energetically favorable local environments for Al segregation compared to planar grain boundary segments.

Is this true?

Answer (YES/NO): NO